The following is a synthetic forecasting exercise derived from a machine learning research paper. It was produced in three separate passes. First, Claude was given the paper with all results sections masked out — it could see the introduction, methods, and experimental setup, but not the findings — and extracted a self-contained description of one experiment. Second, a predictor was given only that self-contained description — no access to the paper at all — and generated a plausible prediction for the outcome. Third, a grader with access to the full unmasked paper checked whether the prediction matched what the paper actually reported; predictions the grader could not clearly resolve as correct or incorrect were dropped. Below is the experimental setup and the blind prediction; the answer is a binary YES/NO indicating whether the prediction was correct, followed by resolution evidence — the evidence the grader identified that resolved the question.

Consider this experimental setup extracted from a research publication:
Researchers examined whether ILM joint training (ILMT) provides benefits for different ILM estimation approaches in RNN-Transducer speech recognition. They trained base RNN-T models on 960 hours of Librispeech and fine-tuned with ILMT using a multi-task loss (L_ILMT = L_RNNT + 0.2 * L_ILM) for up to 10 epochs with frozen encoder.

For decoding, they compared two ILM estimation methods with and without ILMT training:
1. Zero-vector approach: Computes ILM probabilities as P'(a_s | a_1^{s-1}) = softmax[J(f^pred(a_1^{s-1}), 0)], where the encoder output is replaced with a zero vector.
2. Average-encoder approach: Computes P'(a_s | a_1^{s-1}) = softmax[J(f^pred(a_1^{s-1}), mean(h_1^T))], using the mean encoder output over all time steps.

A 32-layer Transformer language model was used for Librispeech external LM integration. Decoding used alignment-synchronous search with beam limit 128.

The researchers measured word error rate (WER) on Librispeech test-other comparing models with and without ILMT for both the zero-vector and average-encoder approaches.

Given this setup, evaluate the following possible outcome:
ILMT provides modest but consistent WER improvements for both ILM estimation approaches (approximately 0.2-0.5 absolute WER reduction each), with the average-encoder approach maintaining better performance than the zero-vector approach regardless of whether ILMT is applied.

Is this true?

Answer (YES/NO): NO